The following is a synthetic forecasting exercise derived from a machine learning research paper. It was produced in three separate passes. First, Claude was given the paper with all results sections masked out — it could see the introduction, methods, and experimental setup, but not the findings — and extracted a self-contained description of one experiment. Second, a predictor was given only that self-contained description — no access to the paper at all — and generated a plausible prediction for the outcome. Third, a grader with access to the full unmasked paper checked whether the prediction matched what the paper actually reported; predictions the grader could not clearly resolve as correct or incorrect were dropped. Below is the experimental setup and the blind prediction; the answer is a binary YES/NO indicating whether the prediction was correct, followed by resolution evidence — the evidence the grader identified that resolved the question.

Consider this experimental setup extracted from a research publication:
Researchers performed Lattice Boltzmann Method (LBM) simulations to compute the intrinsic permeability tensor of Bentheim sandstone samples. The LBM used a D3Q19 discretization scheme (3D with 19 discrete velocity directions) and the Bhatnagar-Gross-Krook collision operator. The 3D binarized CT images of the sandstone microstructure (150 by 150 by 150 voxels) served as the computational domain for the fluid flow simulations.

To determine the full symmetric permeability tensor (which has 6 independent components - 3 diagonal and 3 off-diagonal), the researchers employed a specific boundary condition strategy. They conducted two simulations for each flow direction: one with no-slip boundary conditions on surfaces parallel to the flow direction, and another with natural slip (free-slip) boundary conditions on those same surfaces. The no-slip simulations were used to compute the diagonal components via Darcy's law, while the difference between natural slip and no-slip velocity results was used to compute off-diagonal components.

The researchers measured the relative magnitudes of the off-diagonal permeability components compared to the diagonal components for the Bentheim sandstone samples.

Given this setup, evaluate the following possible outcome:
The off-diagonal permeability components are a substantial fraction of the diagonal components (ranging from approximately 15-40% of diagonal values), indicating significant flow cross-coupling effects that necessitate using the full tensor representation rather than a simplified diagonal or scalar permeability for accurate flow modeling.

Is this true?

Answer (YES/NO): NO